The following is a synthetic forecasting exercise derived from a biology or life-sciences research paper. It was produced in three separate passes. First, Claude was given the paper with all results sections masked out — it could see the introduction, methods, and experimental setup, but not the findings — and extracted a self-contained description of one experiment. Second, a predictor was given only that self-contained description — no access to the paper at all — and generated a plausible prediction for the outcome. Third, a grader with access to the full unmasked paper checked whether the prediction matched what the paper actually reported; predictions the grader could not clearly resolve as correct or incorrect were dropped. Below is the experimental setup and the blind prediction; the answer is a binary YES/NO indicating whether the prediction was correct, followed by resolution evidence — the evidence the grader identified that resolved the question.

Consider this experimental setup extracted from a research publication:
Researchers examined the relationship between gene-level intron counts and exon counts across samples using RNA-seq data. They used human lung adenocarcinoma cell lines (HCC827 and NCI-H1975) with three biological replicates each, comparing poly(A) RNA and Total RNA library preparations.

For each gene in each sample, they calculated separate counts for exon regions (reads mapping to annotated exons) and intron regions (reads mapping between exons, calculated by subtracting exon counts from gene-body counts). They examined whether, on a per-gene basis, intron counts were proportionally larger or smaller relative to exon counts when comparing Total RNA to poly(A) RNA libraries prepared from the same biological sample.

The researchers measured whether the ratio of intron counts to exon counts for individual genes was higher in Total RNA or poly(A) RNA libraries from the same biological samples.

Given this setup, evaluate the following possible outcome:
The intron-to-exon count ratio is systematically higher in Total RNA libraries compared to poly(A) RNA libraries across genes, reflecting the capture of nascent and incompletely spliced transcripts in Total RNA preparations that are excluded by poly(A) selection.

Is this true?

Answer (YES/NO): NO